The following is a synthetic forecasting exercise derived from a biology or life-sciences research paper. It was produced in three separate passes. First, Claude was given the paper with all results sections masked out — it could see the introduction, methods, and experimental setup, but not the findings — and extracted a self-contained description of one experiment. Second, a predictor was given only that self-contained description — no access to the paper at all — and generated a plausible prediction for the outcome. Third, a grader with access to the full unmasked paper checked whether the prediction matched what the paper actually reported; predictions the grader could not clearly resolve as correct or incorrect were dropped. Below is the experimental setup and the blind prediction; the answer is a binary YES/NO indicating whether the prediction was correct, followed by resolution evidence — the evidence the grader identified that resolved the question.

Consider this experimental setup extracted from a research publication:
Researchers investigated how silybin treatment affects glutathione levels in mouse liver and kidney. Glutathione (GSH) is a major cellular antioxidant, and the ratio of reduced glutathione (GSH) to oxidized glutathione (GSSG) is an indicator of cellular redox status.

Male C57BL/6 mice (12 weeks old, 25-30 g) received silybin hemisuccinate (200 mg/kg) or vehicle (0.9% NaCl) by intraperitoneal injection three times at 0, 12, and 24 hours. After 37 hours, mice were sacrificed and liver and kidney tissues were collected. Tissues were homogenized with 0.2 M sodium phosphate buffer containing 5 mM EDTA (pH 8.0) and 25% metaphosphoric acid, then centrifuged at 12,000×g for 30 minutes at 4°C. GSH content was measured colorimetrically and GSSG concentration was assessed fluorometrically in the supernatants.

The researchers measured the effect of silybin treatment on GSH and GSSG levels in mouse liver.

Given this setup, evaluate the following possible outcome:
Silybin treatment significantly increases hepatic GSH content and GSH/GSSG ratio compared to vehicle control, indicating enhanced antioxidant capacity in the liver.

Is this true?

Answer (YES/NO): NO